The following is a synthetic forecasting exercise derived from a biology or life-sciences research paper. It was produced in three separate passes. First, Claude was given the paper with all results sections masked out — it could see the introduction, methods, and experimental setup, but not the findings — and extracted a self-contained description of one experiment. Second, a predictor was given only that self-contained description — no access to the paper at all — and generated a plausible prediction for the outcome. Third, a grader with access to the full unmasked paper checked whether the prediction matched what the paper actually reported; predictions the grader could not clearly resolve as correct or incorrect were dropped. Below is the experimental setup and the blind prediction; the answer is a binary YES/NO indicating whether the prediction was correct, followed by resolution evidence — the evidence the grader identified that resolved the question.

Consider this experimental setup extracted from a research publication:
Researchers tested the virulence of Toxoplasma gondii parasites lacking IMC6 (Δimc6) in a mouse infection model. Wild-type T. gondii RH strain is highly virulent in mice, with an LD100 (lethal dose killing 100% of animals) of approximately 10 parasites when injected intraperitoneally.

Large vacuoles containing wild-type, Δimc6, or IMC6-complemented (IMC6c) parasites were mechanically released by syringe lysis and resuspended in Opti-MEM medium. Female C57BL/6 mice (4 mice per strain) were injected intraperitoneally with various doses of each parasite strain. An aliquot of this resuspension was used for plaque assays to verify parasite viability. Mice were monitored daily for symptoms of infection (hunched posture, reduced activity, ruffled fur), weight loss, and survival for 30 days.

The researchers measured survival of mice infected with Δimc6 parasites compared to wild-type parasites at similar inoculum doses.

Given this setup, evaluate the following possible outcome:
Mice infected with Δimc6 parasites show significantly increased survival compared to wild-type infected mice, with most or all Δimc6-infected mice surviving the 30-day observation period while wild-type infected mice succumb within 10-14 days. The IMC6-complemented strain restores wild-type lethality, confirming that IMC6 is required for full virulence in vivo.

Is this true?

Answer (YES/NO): NO